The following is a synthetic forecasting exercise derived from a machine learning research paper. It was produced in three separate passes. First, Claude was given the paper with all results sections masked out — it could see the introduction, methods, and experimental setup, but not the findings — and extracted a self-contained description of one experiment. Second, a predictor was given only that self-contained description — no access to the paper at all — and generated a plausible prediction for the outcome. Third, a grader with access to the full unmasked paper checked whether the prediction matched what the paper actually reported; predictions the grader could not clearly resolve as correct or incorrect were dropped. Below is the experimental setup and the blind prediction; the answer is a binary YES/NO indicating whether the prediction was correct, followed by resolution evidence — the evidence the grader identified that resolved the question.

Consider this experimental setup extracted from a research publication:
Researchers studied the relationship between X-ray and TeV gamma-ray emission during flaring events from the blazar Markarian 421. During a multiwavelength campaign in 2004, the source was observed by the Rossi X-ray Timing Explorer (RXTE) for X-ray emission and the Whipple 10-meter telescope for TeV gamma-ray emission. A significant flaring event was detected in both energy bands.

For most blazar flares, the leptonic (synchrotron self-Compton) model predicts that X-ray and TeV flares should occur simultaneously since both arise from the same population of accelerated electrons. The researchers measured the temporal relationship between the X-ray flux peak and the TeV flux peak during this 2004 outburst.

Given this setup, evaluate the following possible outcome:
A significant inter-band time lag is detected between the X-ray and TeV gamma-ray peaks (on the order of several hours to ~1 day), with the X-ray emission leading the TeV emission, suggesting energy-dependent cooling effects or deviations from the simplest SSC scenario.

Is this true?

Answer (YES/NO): NO